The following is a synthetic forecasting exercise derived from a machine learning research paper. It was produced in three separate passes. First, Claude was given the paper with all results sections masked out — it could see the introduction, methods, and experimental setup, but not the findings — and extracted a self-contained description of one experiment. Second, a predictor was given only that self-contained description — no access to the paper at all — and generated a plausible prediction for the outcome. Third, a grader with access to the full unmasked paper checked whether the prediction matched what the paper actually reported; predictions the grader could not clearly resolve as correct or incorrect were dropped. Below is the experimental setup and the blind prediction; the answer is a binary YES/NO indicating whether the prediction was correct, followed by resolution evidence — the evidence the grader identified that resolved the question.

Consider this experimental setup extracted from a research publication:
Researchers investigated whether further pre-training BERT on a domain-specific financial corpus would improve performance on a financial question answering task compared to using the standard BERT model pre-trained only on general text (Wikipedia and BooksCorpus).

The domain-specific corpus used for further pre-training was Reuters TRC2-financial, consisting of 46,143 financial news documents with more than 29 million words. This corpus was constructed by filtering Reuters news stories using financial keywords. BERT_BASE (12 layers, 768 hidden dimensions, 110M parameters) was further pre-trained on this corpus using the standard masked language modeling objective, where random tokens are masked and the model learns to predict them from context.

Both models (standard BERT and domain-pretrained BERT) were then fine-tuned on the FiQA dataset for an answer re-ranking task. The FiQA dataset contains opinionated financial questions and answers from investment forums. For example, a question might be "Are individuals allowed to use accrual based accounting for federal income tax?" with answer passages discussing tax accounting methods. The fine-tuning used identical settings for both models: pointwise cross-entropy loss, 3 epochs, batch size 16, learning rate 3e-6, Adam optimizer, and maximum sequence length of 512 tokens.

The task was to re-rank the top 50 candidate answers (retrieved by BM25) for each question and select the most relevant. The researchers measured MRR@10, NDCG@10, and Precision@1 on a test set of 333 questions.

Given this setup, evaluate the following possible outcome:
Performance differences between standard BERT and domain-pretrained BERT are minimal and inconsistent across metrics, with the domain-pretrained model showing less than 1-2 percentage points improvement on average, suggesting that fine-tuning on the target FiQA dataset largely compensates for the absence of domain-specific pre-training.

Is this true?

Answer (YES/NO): YES